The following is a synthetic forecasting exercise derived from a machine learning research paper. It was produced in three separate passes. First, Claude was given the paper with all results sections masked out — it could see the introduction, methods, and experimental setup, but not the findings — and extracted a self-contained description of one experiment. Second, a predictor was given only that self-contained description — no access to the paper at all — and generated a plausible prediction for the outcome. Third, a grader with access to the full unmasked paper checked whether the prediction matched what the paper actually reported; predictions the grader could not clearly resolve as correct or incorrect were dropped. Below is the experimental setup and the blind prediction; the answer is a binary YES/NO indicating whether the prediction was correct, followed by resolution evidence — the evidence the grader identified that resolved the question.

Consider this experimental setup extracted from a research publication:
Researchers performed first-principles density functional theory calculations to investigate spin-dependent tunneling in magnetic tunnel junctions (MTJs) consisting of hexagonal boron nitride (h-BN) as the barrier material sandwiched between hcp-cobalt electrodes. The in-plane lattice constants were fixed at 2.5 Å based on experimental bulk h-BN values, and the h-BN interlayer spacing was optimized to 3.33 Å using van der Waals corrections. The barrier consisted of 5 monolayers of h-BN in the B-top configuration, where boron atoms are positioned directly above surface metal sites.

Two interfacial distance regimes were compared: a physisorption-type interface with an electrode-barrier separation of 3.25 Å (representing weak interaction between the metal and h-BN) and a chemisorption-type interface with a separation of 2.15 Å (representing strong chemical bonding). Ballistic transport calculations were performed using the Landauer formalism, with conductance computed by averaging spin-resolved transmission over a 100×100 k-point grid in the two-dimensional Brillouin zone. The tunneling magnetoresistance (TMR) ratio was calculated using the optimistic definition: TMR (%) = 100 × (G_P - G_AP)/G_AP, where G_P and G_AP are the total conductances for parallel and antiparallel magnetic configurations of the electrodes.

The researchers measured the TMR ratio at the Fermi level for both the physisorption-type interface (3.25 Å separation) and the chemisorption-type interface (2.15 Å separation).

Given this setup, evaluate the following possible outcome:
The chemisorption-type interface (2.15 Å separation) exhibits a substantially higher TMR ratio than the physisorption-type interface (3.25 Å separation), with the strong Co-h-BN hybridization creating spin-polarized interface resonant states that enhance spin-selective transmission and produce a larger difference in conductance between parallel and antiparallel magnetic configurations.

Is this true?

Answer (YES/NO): NO